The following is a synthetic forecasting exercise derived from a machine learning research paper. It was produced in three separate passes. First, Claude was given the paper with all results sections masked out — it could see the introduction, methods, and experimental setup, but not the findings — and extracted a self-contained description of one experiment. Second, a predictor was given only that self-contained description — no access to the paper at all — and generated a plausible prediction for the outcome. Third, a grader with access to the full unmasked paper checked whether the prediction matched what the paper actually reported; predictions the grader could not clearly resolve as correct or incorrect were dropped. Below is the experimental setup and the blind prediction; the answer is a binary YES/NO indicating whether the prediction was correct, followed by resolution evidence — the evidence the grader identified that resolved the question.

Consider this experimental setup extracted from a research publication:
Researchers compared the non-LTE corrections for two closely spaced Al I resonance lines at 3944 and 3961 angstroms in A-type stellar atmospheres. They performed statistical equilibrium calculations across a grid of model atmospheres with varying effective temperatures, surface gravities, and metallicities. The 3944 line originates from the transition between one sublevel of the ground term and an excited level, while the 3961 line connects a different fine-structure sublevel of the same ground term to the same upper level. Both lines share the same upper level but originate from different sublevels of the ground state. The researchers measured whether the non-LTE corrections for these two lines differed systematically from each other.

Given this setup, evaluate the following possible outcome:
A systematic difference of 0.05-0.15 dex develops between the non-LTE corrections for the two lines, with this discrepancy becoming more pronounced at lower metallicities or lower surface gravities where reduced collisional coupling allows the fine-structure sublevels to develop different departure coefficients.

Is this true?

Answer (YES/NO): NO